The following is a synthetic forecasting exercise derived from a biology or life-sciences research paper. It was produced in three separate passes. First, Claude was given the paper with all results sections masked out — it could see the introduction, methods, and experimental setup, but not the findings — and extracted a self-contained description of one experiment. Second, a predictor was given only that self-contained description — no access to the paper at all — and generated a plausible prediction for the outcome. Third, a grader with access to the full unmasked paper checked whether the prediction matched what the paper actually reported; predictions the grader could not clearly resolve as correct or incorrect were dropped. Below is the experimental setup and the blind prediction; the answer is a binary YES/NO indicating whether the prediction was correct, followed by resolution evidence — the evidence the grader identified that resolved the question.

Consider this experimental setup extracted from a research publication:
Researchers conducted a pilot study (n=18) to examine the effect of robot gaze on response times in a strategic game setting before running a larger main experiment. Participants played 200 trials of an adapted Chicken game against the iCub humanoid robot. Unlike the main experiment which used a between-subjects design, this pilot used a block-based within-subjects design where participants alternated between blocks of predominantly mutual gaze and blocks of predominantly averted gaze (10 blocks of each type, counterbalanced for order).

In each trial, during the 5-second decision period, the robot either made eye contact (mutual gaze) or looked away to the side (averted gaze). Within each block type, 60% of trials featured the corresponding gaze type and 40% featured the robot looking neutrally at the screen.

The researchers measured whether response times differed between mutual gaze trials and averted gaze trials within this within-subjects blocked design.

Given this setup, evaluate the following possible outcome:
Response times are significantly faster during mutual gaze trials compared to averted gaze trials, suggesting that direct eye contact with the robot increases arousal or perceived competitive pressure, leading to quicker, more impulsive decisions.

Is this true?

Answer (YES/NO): NO